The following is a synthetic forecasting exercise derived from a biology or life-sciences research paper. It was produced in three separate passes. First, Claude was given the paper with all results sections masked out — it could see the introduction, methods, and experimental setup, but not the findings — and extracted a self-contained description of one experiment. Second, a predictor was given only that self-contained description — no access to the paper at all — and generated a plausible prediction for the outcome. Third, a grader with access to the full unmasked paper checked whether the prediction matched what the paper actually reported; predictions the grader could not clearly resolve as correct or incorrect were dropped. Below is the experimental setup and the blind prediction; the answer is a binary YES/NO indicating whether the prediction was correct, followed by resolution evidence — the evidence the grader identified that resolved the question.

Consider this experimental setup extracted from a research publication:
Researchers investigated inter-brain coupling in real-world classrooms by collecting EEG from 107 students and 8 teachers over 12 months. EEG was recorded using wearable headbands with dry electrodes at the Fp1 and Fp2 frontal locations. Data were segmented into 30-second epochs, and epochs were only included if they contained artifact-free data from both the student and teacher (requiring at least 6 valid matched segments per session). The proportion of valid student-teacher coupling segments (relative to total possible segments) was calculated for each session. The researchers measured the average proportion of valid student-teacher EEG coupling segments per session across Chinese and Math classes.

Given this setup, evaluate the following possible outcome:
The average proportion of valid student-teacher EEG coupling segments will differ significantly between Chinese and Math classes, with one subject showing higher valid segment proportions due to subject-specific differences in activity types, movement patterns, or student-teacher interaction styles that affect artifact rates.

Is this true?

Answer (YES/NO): NO